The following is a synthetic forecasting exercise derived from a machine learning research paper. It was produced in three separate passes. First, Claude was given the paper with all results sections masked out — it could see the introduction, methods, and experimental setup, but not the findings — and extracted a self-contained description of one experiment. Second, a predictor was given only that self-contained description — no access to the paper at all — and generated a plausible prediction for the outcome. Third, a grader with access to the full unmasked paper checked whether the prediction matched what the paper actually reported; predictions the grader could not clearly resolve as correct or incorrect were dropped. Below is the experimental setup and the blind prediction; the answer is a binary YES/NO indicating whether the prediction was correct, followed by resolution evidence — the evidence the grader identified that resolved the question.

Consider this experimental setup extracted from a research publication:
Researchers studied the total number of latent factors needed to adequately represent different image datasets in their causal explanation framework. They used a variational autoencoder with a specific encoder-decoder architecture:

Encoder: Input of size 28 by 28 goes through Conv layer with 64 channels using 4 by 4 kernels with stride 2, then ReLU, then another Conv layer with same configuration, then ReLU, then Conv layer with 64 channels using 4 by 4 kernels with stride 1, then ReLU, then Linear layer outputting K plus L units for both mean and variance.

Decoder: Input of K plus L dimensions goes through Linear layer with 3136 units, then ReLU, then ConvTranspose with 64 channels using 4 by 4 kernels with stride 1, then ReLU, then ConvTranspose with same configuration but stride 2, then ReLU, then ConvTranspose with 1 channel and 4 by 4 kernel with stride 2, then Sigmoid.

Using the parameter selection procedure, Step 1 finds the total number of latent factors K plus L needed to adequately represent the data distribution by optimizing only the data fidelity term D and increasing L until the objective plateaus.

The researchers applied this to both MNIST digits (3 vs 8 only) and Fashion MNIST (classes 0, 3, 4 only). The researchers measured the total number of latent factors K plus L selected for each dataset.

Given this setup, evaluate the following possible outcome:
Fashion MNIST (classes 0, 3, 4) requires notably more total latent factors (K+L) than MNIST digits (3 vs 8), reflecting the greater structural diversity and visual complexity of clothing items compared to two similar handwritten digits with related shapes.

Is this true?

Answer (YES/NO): NO